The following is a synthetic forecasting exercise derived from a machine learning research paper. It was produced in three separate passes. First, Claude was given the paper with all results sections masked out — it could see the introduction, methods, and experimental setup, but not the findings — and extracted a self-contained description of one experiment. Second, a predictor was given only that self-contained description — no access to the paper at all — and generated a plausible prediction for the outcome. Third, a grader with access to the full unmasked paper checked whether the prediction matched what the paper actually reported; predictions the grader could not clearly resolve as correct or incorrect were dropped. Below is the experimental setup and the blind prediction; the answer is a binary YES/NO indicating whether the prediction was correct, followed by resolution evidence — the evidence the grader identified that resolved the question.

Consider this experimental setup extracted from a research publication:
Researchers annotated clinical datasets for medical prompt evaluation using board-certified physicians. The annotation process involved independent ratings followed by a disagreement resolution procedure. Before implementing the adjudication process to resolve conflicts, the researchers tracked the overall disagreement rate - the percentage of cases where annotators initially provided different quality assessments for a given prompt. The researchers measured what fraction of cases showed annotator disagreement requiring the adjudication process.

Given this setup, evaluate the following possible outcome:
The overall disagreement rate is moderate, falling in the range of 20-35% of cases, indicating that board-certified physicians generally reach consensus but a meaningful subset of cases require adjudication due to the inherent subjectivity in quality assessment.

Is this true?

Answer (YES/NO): NO